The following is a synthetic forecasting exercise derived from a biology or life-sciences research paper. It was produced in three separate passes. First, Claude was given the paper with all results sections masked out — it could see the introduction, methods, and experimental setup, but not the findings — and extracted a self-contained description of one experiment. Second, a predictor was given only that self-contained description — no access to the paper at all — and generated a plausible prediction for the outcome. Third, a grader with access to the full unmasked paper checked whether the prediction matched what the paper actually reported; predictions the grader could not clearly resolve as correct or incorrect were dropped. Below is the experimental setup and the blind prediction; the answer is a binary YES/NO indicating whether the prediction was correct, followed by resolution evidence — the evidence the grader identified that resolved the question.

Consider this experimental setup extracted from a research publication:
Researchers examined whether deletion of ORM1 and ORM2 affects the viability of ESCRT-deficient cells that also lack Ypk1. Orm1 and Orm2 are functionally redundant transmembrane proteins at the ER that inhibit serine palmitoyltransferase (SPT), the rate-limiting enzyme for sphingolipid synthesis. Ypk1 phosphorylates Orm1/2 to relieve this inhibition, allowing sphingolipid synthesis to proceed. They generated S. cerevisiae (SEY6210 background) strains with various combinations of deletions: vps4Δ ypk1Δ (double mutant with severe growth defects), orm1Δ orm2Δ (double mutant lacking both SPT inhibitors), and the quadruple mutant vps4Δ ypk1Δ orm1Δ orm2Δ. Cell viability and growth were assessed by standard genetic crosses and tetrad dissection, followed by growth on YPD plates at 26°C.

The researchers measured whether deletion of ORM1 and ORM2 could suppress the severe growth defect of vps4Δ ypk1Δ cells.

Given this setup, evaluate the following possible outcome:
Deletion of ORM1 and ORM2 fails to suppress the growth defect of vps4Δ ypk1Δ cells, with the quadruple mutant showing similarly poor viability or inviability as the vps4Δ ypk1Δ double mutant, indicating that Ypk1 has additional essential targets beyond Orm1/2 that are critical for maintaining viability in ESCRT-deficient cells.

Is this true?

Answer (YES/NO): NO